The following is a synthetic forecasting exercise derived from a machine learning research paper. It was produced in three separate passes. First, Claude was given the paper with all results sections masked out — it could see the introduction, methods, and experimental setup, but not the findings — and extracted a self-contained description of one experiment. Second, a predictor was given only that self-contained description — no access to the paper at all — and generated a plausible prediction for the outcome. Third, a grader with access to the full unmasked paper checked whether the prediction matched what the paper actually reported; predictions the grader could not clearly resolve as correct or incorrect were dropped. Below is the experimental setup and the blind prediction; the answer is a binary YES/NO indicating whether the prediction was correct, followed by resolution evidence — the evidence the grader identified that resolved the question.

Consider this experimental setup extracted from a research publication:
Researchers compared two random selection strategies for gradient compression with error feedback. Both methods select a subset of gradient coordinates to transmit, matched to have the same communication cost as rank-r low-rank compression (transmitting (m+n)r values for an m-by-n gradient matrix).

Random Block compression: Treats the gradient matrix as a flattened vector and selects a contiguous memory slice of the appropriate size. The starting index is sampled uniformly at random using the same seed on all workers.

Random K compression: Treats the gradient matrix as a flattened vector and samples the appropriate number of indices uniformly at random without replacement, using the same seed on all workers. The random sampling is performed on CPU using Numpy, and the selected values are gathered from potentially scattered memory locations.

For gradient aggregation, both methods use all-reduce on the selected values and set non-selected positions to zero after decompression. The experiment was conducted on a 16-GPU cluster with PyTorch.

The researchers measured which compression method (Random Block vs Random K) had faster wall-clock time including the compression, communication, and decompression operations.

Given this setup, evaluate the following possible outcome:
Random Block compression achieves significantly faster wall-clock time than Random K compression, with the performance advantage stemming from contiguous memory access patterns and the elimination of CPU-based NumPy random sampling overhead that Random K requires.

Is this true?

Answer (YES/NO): YES